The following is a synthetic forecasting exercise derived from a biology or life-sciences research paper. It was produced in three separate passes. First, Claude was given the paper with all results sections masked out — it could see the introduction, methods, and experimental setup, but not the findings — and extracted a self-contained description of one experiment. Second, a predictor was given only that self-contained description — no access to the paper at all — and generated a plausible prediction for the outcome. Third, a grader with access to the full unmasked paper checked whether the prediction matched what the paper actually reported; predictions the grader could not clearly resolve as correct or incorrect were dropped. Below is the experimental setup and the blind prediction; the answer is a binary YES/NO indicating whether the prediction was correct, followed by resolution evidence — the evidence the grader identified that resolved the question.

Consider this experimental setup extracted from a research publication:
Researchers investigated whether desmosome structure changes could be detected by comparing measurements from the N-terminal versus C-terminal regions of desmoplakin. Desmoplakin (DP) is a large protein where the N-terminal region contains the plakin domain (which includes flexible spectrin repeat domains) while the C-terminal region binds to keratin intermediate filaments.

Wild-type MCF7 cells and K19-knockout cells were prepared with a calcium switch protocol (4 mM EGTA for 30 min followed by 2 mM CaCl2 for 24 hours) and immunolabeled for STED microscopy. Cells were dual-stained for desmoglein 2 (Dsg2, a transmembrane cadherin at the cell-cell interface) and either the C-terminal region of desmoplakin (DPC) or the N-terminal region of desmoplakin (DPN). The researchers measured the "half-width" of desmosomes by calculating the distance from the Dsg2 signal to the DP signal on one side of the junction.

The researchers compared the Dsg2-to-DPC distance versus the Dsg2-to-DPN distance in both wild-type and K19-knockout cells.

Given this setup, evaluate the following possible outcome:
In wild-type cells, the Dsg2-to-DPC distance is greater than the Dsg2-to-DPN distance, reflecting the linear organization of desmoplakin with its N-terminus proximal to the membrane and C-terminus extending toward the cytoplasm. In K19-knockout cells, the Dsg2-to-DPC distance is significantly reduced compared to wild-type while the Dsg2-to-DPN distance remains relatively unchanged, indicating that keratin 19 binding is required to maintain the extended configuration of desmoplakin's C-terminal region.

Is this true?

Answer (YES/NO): YES